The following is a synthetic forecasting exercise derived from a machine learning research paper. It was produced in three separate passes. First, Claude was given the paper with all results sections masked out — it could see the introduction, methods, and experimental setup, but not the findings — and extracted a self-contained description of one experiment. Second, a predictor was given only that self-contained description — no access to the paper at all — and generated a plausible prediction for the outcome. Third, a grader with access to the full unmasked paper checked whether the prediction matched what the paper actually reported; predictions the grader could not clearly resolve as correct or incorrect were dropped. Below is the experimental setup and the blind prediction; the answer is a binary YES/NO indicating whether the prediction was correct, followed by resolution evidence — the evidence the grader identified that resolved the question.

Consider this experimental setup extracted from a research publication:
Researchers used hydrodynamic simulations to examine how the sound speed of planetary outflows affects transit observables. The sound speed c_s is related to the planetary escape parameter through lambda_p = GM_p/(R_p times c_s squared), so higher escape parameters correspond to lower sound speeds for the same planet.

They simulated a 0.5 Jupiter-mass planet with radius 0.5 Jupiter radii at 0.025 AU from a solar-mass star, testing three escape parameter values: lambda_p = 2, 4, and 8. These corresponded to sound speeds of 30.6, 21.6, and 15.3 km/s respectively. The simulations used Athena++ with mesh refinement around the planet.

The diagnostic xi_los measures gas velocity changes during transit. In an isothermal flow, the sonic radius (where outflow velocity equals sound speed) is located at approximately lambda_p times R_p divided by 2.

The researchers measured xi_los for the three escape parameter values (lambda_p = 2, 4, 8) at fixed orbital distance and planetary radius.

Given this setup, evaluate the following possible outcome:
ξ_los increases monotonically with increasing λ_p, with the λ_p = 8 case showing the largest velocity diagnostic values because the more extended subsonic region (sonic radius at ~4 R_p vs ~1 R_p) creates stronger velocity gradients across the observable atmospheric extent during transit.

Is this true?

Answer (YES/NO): NO